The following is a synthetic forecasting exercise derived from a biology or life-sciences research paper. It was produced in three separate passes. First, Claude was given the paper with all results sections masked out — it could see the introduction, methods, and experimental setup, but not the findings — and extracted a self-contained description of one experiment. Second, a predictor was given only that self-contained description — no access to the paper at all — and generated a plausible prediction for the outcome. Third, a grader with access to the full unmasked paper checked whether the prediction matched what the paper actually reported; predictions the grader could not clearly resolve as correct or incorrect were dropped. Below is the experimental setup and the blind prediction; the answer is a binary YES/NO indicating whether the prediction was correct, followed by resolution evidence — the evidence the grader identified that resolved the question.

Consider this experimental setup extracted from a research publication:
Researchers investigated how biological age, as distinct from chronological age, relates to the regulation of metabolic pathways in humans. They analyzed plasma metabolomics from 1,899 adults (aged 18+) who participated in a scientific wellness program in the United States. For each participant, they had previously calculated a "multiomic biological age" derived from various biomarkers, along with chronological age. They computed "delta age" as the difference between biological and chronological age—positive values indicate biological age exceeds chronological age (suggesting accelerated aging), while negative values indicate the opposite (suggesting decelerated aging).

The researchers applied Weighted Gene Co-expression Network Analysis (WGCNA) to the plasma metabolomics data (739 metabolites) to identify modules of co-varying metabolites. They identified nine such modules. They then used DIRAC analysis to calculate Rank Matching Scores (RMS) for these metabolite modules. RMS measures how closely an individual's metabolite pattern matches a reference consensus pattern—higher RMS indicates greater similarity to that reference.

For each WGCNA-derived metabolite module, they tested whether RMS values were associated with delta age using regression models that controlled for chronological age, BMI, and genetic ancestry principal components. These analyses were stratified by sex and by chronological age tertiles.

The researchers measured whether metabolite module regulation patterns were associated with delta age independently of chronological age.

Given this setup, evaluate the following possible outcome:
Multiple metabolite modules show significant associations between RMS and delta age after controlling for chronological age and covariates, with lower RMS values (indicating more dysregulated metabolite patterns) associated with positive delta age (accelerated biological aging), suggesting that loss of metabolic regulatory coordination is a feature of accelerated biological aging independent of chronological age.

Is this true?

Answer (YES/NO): YES